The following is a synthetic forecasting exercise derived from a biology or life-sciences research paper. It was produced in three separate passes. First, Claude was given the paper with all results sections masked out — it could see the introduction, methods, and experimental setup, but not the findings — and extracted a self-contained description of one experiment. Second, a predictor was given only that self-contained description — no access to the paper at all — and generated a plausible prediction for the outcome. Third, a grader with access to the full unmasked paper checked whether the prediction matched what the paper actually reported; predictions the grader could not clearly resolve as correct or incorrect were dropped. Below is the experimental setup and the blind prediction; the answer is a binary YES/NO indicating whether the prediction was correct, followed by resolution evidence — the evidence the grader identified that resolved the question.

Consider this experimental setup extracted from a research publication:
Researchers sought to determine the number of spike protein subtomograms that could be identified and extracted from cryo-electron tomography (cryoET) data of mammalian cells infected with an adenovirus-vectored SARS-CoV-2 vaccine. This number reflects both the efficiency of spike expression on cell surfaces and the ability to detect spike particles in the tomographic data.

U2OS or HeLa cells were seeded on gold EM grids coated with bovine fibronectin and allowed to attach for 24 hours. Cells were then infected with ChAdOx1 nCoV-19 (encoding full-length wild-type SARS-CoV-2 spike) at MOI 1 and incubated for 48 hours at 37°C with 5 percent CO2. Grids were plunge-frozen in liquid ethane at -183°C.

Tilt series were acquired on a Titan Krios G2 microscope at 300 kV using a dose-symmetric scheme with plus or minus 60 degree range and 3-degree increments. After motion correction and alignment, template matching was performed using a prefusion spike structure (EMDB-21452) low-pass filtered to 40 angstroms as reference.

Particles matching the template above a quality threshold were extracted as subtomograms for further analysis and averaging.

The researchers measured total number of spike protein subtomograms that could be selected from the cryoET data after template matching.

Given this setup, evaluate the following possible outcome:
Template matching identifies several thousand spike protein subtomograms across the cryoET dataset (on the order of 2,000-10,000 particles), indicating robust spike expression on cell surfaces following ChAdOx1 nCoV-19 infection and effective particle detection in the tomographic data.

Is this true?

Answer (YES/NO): NO